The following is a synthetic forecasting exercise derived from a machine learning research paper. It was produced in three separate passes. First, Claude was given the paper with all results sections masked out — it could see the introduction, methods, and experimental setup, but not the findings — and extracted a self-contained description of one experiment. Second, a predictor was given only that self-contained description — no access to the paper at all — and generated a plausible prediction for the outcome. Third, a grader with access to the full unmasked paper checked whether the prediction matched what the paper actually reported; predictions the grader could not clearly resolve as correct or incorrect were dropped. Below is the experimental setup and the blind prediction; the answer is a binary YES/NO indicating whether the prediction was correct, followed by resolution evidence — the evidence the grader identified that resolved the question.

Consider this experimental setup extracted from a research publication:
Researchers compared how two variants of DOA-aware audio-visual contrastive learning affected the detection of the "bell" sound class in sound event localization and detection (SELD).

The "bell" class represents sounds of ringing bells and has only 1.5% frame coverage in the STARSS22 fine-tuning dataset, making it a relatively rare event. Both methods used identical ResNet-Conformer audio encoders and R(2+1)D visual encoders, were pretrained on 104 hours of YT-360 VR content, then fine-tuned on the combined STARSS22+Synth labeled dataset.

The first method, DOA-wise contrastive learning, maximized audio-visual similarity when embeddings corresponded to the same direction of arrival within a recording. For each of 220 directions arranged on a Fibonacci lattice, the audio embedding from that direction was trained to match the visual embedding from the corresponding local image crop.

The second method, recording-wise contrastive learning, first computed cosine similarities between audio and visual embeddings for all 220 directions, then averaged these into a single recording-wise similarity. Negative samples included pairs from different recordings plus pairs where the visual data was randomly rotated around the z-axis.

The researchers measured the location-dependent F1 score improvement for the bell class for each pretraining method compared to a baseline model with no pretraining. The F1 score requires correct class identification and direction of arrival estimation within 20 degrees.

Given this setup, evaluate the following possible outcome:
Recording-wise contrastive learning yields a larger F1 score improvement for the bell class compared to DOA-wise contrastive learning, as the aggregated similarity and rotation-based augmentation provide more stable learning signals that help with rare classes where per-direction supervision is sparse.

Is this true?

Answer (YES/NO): YES